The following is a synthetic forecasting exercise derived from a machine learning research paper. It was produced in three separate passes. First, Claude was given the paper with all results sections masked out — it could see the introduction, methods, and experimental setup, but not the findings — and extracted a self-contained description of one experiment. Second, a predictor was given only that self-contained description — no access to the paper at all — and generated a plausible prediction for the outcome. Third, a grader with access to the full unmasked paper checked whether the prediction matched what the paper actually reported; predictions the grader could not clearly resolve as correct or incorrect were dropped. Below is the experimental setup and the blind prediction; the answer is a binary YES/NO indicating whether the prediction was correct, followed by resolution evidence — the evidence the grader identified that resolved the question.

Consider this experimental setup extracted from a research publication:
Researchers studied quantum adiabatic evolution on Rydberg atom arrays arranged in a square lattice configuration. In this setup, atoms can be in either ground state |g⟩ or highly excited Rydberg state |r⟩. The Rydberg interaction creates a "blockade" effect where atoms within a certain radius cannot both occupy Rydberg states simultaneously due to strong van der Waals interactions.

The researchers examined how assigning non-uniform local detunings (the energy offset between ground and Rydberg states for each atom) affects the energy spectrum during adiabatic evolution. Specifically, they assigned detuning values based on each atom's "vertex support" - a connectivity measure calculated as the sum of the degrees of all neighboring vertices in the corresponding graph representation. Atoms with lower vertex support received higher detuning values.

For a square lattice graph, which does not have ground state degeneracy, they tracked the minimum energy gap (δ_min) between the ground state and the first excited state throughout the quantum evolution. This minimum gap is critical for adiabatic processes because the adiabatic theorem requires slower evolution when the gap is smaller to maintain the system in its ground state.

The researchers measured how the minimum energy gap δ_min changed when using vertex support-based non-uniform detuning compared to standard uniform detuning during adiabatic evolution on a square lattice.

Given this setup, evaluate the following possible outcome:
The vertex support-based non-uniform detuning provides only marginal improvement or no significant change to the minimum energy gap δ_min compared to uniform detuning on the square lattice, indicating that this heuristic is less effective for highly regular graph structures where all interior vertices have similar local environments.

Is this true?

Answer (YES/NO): NO